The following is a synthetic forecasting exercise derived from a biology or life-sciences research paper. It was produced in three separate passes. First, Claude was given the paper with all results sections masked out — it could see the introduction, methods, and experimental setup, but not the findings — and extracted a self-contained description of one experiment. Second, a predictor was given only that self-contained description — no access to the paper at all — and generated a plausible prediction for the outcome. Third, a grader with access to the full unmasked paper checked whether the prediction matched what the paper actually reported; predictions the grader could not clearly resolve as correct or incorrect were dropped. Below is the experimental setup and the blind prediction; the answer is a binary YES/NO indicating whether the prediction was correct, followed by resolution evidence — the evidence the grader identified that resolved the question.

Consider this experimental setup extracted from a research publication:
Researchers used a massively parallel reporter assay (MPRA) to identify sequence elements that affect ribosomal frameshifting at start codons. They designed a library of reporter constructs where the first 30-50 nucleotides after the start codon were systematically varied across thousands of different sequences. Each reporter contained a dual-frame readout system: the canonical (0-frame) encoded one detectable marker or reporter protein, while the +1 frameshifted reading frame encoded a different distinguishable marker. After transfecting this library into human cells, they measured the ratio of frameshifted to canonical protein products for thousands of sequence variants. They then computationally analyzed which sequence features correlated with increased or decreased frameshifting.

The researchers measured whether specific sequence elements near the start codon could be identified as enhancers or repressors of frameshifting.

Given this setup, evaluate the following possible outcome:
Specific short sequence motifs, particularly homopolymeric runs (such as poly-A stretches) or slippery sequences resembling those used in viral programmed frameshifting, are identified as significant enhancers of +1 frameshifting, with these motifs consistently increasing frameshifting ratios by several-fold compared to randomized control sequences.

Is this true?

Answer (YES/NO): NO